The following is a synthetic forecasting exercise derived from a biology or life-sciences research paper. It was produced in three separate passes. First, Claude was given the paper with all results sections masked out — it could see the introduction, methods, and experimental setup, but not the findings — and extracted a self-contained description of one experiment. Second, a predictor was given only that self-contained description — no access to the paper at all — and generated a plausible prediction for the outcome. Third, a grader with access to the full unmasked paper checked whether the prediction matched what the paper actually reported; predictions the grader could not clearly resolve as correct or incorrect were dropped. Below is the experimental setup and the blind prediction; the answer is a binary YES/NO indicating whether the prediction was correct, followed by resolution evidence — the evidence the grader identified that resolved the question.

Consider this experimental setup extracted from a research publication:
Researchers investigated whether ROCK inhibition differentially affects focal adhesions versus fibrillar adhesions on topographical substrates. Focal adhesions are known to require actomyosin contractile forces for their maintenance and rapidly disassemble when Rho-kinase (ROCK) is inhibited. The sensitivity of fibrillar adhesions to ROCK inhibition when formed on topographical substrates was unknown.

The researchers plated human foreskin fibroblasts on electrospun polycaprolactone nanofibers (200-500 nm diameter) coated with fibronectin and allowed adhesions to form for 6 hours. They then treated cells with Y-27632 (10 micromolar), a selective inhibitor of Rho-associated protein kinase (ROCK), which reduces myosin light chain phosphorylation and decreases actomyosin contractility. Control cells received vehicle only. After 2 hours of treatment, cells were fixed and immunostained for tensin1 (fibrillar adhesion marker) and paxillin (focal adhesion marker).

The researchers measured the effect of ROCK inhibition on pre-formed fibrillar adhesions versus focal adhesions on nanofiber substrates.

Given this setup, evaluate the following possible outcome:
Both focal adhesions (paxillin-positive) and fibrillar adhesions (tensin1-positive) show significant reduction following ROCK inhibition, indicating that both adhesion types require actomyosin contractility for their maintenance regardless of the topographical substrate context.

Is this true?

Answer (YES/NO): NO